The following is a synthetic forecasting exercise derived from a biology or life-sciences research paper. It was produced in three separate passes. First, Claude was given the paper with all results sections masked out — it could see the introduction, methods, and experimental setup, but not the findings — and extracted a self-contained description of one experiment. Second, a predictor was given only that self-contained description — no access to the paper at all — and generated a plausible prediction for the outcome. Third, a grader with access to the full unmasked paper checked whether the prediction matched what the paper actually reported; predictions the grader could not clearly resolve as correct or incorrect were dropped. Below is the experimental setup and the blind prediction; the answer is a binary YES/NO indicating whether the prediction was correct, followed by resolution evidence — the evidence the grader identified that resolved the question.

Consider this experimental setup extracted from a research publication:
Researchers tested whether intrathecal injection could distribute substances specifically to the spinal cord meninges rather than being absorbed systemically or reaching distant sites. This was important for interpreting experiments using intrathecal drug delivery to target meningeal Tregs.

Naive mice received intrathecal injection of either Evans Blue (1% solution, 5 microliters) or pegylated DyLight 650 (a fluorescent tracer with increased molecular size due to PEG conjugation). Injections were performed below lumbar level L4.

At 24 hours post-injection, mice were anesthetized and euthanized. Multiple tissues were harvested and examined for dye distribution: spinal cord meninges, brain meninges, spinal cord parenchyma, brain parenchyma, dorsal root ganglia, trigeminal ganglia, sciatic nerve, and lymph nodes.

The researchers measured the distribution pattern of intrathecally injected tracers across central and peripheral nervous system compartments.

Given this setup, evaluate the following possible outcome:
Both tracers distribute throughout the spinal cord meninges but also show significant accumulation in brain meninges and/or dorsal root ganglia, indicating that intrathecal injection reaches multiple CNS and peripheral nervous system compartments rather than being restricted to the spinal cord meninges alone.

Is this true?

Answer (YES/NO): YES